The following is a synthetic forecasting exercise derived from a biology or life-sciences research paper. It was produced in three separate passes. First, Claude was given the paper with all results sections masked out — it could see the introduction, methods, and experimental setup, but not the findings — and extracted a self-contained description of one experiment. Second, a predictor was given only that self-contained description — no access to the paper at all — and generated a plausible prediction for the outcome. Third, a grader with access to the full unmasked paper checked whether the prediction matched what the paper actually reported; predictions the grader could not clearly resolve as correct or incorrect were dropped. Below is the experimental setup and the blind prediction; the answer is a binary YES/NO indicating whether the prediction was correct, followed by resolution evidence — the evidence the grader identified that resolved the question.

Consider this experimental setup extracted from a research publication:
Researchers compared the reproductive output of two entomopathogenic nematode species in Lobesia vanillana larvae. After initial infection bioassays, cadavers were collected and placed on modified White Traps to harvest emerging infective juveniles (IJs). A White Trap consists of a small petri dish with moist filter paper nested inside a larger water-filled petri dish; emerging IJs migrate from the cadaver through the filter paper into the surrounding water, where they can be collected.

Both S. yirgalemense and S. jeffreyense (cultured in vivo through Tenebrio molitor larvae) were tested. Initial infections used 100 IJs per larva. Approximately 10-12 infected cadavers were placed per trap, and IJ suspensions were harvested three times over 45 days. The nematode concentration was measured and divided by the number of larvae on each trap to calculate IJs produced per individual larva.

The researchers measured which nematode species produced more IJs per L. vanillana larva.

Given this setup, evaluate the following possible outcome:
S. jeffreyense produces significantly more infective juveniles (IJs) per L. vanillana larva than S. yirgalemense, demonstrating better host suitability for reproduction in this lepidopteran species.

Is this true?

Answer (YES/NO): NO